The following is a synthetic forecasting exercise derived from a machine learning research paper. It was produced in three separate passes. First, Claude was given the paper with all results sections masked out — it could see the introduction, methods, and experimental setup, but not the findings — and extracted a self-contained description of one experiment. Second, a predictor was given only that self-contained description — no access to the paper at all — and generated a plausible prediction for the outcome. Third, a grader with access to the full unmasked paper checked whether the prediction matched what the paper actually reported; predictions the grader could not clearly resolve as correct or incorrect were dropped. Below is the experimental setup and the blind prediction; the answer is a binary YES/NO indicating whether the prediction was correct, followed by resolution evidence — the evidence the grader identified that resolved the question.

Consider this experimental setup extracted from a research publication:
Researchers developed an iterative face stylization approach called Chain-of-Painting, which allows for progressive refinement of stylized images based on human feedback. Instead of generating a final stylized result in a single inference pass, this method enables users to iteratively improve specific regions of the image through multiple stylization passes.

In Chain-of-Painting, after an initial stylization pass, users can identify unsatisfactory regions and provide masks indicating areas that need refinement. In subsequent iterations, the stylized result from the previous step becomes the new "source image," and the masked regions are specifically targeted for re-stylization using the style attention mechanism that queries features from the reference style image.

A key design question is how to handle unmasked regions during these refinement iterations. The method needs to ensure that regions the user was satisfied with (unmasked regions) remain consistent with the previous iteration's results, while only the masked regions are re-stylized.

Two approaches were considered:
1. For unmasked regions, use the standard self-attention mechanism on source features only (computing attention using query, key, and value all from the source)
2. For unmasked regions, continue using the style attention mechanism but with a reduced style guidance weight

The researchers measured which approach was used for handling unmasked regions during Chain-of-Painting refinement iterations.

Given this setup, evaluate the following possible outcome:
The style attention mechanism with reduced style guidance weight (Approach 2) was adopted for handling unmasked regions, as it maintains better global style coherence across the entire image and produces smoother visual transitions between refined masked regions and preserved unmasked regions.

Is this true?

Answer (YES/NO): NO